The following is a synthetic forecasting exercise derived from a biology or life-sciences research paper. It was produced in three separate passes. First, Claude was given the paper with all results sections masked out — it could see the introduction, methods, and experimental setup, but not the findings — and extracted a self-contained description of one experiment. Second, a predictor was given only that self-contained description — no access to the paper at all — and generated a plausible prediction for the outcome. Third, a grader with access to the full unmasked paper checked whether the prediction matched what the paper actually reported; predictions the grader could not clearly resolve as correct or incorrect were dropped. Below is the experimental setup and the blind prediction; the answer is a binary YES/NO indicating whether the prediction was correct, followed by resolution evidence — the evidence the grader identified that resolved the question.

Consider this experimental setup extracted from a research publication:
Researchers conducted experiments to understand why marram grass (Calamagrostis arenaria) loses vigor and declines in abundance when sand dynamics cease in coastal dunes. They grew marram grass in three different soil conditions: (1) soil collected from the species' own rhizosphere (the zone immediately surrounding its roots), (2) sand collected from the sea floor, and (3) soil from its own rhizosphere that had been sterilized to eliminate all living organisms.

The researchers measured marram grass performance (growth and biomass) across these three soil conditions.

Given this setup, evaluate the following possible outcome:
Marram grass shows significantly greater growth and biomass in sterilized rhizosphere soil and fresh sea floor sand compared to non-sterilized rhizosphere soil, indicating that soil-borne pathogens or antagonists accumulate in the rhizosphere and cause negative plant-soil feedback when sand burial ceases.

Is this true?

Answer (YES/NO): YES